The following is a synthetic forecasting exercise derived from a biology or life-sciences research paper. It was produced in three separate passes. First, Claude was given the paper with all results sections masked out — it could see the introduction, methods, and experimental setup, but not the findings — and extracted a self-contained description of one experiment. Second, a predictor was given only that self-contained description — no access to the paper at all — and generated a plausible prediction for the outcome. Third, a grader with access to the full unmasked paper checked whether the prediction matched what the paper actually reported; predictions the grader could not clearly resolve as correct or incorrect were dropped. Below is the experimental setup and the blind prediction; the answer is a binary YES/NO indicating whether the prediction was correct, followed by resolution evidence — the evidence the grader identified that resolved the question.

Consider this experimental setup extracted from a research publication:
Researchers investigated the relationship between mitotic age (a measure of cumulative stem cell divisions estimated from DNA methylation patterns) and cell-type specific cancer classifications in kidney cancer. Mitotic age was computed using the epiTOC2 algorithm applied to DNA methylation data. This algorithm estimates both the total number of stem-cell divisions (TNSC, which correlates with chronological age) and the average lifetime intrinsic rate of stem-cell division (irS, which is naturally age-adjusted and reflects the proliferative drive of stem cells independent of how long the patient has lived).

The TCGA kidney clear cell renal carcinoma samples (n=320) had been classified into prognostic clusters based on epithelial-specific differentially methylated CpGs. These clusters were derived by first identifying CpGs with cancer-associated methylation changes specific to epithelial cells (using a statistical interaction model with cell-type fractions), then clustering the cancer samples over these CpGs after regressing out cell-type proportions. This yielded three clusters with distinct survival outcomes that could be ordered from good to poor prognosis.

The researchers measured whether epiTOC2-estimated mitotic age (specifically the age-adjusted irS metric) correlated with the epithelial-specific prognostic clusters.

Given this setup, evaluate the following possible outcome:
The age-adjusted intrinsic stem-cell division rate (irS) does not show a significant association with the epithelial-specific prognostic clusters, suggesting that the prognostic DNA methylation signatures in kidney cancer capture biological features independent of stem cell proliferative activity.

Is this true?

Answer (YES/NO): NO